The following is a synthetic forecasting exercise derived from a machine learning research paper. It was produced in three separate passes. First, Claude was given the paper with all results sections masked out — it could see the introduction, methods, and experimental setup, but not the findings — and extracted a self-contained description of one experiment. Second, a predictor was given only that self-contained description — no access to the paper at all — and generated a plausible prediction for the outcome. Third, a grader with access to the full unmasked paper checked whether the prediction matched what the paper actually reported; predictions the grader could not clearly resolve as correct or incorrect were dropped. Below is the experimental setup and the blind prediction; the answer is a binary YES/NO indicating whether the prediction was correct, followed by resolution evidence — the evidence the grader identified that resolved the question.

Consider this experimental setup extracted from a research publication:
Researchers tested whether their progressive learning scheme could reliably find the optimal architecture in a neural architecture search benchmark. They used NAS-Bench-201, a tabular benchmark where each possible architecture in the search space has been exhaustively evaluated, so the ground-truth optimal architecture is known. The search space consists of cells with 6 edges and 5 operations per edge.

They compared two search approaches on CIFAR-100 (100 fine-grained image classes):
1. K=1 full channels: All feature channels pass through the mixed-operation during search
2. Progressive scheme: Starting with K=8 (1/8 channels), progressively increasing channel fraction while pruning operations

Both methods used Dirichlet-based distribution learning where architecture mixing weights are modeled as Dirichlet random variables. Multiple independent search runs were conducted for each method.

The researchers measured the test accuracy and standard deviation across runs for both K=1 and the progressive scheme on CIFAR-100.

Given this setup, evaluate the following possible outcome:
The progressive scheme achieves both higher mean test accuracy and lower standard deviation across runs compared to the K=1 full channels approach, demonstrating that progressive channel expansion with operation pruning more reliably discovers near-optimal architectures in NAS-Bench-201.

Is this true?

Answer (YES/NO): NO